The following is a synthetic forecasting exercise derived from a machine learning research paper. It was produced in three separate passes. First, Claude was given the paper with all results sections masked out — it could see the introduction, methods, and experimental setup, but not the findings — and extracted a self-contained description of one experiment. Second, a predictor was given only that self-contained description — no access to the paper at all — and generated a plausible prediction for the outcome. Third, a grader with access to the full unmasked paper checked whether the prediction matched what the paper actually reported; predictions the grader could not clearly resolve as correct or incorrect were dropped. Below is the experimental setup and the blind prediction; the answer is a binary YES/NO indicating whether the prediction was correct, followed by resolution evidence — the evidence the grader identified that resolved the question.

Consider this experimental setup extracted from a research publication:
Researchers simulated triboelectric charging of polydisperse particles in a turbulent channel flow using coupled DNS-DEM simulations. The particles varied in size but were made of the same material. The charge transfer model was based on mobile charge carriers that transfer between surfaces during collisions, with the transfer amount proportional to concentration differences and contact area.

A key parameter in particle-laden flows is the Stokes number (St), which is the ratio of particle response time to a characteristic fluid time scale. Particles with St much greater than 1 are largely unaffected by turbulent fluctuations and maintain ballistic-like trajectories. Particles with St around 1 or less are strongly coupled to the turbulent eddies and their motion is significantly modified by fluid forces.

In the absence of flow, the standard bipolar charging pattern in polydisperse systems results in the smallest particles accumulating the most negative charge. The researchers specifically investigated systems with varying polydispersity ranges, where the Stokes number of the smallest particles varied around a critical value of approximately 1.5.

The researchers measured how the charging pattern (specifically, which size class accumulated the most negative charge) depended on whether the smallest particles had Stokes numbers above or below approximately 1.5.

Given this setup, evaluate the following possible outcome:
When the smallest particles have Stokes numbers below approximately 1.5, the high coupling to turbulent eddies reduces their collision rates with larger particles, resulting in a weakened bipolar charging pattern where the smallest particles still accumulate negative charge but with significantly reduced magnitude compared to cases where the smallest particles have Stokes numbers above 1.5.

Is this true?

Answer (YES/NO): NO